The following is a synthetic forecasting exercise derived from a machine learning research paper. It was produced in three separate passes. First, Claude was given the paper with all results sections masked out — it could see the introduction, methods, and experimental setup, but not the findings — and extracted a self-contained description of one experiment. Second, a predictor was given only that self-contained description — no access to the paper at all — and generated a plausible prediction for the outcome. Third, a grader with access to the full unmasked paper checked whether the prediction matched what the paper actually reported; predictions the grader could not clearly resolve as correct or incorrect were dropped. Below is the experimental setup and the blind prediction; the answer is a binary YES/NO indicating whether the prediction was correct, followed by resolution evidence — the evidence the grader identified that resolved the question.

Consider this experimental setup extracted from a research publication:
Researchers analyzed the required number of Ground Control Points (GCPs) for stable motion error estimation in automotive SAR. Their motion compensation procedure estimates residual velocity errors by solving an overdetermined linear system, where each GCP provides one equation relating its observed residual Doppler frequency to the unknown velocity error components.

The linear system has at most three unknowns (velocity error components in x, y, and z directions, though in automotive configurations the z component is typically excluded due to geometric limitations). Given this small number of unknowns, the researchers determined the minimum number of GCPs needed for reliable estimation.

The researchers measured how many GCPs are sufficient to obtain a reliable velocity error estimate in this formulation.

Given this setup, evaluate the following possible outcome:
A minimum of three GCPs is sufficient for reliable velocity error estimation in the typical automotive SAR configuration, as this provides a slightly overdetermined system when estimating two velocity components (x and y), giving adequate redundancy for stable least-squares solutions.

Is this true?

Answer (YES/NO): NO